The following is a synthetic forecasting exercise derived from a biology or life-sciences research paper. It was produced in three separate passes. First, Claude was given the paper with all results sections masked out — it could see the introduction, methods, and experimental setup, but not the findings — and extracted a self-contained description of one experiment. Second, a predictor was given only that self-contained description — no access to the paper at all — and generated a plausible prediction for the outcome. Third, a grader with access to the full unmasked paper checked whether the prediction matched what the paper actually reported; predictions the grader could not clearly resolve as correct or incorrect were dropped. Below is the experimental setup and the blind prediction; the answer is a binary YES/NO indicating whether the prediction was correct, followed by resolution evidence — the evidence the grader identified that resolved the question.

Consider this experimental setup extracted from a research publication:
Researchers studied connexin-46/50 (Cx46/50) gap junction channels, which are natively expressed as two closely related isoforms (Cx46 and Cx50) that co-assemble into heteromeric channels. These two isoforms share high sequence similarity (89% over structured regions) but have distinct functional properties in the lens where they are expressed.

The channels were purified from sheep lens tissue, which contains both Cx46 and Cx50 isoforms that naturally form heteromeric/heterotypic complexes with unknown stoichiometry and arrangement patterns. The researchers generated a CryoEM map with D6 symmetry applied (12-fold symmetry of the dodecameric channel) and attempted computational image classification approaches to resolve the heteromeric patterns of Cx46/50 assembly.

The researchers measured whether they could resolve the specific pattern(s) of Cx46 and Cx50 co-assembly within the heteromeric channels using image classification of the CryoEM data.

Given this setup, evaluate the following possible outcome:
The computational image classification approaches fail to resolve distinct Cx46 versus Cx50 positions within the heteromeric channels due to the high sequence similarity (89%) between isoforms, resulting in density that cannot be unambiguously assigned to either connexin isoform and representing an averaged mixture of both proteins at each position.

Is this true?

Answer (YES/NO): YES